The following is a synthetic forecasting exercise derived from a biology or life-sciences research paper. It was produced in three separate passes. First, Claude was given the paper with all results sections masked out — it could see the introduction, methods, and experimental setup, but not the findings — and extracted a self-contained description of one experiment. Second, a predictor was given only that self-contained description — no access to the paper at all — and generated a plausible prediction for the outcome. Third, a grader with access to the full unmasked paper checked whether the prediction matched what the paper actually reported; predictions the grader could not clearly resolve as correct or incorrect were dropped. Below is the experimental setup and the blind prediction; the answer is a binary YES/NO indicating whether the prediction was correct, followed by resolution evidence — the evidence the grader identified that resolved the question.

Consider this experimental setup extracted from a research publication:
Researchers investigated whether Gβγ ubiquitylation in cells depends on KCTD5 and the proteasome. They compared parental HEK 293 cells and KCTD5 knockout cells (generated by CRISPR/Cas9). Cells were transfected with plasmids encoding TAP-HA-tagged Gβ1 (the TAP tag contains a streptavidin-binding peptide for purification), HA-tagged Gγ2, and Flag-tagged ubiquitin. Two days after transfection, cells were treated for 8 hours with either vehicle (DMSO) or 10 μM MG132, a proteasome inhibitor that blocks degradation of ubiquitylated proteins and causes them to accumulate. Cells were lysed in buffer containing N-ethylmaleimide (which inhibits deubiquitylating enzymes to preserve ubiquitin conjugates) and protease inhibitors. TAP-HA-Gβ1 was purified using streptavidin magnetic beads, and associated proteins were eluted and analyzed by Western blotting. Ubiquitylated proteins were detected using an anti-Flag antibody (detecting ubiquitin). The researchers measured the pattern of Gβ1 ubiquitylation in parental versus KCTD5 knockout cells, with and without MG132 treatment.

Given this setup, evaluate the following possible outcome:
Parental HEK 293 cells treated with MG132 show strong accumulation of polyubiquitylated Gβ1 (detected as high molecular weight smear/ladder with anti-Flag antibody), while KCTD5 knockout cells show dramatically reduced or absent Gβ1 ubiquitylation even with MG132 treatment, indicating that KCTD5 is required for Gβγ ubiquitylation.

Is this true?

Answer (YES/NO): YES